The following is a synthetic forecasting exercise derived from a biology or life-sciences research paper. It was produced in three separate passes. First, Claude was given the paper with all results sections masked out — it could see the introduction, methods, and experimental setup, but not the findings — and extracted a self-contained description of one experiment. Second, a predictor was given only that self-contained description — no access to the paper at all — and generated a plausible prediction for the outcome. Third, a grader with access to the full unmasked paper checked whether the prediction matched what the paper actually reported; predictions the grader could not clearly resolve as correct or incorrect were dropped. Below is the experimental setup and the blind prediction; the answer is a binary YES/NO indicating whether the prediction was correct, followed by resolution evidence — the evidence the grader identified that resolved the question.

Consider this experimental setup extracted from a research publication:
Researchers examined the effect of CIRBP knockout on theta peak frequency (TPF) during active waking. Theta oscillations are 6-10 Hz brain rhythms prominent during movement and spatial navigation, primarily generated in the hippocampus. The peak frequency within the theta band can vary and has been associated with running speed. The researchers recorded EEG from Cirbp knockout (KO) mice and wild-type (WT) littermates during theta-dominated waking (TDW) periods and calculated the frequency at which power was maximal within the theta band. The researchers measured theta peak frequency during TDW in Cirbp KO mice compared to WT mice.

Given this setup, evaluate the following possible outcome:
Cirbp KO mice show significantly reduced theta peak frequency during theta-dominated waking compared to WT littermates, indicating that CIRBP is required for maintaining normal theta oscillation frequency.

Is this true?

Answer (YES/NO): NO